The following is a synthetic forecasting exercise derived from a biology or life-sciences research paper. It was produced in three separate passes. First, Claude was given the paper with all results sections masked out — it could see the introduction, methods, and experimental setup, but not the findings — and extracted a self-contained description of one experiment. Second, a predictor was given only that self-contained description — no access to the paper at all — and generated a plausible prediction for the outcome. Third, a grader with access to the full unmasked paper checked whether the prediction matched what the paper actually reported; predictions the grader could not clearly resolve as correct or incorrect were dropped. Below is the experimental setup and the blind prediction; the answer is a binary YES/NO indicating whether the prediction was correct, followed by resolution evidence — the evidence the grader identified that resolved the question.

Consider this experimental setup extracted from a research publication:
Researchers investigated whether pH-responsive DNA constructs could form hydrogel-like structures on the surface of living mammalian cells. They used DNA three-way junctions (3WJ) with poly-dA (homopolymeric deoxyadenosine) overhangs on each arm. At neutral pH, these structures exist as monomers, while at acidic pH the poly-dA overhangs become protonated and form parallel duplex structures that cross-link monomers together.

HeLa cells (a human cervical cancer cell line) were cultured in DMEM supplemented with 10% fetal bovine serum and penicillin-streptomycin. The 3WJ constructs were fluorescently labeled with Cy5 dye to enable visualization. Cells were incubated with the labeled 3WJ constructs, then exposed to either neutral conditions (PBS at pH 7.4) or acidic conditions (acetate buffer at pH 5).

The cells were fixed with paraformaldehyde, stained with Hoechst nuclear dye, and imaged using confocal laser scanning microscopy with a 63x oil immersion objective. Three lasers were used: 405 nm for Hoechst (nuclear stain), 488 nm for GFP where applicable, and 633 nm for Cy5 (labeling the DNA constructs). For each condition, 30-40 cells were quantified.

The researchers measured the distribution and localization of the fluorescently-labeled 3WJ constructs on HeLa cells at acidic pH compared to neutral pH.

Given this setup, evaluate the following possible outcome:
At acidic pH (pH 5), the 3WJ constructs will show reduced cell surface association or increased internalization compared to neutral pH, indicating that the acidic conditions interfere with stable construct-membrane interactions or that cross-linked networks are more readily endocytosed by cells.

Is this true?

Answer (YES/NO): NO